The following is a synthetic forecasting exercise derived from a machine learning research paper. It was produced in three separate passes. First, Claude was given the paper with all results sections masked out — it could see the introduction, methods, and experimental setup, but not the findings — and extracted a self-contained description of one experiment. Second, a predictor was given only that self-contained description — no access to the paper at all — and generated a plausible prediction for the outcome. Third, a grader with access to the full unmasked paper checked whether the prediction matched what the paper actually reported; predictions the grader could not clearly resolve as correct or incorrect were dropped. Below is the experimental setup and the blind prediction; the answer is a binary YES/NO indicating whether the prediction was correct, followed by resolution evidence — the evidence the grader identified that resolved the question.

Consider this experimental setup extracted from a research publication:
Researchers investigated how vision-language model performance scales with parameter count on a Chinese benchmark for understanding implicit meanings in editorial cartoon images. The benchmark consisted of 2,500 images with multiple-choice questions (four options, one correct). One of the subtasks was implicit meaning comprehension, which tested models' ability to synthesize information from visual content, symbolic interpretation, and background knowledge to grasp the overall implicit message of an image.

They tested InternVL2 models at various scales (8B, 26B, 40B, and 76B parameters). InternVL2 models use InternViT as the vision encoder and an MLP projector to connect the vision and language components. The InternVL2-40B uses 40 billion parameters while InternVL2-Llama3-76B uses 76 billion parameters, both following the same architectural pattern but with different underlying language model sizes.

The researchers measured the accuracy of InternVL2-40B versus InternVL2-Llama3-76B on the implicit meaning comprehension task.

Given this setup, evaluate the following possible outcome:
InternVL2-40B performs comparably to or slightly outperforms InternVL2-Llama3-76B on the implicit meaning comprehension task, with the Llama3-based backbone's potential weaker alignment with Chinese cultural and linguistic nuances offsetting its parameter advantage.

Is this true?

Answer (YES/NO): YES